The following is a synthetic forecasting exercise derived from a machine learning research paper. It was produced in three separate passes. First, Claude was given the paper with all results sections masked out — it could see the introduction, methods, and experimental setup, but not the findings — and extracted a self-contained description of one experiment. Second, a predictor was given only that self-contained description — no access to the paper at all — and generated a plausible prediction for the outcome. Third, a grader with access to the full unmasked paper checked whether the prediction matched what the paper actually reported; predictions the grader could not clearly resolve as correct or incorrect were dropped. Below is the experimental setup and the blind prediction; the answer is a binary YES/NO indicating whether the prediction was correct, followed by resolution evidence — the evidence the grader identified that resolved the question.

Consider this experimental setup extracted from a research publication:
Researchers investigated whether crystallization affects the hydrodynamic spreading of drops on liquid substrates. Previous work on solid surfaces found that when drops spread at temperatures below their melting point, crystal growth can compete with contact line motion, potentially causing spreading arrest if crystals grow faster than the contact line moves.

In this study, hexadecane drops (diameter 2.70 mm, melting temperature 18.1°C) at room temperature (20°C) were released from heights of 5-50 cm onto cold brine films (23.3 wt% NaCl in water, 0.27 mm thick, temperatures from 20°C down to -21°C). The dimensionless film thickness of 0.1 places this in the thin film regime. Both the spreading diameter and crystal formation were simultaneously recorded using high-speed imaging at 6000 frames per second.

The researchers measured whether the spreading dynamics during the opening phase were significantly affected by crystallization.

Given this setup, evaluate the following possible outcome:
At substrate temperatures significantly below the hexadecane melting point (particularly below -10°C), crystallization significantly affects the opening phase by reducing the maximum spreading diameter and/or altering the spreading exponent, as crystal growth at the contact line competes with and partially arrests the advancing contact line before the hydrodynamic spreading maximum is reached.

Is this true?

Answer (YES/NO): NO